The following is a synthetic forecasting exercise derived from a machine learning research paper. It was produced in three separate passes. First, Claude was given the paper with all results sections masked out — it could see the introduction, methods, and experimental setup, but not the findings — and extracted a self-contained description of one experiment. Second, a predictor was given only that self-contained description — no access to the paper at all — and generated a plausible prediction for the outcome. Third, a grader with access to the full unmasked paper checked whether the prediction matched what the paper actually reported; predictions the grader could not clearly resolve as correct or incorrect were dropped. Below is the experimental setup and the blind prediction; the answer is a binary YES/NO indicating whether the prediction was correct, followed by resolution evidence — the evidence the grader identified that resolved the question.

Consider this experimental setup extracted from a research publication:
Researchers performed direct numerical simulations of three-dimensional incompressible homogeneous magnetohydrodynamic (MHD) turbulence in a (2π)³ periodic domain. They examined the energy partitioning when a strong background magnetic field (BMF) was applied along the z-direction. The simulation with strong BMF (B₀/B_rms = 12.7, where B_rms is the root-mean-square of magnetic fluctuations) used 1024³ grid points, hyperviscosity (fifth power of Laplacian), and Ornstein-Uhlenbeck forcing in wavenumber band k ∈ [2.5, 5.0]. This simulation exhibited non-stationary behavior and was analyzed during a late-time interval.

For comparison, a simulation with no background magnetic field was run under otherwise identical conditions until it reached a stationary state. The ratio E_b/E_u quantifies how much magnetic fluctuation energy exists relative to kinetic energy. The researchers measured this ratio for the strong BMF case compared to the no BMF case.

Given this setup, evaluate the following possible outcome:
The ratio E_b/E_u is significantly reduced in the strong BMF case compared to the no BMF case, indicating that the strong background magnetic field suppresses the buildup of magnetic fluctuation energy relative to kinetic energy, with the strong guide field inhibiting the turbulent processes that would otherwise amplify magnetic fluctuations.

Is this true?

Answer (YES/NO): YES